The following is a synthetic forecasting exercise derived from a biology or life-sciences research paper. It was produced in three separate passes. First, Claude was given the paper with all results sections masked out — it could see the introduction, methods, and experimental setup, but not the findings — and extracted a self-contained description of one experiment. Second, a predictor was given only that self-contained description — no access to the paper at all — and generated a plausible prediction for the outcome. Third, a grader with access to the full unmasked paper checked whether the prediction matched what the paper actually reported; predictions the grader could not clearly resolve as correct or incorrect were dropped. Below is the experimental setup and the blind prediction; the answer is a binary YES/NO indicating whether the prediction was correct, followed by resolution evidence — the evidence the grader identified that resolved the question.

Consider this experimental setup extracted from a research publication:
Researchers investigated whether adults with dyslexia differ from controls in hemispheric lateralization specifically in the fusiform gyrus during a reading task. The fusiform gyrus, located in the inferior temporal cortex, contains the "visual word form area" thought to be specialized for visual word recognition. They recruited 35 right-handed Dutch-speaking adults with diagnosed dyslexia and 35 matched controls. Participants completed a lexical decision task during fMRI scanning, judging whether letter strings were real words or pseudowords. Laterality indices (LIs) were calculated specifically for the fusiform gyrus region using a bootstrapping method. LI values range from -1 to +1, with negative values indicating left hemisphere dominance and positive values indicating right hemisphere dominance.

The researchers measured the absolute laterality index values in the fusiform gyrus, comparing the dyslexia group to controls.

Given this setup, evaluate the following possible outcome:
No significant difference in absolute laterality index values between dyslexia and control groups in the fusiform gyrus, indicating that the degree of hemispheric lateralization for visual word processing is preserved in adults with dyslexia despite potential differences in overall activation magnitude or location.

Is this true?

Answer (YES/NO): YES